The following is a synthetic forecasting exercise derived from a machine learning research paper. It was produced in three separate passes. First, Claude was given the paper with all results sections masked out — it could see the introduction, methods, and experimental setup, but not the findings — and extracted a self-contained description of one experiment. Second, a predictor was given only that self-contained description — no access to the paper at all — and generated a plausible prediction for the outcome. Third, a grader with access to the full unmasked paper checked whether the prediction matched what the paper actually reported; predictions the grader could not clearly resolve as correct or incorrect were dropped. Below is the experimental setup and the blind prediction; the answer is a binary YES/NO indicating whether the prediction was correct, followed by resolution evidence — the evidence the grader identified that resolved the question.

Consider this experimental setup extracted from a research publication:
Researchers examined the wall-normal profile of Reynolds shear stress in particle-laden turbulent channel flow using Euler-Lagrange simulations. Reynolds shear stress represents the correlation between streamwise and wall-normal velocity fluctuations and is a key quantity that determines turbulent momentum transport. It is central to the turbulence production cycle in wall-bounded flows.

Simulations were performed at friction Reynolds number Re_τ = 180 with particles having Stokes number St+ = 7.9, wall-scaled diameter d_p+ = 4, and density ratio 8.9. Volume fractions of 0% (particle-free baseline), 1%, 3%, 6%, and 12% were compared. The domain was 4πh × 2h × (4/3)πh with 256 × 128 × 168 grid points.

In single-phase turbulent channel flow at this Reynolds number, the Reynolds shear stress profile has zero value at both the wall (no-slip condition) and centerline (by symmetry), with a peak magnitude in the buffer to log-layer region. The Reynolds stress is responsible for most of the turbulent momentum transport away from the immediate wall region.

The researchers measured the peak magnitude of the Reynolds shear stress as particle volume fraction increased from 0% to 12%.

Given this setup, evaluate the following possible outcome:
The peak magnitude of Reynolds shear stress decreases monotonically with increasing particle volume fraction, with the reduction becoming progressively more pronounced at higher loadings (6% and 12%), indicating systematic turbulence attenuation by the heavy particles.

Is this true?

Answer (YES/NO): YES